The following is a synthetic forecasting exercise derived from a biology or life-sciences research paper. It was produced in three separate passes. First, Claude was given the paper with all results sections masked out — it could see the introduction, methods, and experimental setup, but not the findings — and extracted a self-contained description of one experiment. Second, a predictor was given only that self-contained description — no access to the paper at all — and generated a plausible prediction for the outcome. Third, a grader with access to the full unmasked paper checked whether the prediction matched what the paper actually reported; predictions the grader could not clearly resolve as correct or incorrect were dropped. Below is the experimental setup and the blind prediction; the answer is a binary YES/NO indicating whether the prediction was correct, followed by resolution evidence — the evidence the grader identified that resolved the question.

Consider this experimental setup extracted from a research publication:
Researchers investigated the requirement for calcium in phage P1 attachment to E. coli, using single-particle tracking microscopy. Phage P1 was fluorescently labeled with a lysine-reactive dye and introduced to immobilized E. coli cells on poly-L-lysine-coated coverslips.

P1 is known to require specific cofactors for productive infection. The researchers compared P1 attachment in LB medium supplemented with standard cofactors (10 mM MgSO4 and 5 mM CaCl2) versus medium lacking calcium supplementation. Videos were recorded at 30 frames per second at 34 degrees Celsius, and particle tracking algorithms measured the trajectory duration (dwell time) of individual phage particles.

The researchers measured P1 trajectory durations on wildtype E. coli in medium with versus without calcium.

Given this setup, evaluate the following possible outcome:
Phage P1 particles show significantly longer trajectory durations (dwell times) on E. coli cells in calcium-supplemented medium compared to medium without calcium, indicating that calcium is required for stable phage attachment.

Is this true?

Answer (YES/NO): YES